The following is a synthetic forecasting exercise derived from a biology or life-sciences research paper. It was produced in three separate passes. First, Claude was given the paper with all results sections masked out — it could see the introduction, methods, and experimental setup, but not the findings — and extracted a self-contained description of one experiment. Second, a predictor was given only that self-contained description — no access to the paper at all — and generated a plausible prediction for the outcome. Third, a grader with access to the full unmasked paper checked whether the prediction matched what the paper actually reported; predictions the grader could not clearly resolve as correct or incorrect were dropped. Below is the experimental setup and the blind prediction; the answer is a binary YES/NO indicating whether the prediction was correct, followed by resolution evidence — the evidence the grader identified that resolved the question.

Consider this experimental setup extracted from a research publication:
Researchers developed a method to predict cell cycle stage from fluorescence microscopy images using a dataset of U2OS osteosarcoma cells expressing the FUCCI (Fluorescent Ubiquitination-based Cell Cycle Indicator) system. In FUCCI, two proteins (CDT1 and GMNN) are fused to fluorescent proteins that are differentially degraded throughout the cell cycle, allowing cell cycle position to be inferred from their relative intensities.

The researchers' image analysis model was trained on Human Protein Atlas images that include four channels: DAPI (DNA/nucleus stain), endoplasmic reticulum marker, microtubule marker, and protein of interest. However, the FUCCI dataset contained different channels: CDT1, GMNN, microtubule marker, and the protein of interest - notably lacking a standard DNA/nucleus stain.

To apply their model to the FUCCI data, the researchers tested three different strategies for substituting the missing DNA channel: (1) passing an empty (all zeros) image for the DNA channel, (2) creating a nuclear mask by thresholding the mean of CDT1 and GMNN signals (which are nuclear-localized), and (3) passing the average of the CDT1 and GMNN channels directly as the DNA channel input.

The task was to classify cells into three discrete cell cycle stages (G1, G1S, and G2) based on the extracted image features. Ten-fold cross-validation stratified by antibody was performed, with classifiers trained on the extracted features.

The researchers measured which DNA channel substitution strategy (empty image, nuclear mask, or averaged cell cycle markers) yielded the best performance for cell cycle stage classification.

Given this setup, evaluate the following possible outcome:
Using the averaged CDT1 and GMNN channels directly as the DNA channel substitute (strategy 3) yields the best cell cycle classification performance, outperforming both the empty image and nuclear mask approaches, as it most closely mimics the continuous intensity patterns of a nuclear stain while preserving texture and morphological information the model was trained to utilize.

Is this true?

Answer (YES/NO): YES